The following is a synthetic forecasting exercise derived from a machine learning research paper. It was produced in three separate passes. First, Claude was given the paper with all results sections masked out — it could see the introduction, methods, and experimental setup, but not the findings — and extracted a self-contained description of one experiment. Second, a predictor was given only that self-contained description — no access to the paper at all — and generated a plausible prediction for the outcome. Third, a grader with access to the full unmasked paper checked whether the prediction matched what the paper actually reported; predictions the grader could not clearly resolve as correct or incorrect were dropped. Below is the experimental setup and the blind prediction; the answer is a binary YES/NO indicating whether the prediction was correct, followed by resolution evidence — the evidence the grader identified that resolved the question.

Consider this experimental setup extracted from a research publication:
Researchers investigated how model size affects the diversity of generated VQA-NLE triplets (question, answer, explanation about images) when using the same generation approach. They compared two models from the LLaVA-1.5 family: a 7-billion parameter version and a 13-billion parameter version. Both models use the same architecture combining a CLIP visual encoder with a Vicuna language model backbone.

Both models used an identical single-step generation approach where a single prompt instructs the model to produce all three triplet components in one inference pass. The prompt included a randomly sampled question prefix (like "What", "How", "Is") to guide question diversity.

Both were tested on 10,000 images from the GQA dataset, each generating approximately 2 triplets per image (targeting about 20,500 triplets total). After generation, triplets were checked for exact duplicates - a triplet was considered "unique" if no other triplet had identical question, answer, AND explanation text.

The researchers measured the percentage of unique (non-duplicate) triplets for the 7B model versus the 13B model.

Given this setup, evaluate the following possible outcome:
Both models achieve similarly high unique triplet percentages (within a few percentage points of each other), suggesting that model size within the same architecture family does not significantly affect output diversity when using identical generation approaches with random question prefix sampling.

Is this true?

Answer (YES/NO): NO